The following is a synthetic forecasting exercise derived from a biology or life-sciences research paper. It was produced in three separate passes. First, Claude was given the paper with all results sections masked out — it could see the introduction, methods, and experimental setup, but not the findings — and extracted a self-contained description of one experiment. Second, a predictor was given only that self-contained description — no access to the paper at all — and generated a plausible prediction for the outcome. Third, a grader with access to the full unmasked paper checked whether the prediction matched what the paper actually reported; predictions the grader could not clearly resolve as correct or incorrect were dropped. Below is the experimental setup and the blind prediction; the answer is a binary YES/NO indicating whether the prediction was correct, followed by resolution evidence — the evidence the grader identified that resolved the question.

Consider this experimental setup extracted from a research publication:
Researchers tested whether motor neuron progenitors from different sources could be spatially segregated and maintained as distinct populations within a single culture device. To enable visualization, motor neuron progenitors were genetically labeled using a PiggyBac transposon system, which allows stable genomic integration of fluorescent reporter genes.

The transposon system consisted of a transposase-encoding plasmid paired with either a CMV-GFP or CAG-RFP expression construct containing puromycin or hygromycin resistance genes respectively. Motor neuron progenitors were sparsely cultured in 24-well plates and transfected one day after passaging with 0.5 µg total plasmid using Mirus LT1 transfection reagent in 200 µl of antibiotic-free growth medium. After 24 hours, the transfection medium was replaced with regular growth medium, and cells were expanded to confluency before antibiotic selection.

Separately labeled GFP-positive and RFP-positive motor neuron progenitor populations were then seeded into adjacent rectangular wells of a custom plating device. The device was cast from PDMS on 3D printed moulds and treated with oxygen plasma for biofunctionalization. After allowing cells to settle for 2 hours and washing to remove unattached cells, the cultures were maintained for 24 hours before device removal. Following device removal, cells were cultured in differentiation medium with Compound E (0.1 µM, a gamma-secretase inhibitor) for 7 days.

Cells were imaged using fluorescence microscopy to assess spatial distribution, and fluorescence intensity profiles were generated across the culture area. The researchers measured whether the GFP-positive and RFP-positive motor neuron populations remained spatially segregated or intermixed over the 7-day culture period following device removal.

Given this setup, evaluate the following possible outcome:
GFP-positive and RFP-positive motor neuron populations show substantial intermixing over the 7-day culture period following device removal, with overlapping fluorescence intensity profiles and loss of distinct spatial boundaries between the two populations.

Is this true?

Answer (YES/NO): NO